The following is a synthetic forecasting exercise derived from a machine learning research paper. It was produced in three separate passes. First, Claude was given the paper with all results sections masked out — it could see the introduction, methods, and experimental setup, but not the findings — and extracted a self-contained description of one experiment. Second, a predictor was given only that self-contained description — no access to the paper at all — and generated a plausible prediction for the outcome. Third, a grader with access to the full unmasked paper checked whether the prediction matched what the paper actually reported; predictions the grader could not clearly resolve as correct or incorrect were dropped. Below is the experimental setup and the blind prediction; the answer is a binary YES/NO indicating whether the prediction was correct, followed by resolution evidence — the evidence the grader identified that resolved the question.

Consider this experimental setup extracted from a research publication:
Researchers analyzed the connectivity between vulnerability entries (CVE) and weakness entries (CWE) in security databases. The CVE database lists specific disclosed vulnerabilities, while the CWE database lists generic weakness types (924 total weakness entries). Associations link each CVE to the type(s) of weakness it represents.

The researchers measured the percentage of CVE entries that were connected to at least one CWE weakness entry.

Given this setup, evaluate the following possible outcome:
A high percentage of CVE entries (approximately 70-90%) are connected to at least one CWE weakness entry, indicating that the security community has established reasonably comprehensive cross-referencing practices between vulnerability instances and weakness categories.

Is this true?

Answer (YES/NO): NO